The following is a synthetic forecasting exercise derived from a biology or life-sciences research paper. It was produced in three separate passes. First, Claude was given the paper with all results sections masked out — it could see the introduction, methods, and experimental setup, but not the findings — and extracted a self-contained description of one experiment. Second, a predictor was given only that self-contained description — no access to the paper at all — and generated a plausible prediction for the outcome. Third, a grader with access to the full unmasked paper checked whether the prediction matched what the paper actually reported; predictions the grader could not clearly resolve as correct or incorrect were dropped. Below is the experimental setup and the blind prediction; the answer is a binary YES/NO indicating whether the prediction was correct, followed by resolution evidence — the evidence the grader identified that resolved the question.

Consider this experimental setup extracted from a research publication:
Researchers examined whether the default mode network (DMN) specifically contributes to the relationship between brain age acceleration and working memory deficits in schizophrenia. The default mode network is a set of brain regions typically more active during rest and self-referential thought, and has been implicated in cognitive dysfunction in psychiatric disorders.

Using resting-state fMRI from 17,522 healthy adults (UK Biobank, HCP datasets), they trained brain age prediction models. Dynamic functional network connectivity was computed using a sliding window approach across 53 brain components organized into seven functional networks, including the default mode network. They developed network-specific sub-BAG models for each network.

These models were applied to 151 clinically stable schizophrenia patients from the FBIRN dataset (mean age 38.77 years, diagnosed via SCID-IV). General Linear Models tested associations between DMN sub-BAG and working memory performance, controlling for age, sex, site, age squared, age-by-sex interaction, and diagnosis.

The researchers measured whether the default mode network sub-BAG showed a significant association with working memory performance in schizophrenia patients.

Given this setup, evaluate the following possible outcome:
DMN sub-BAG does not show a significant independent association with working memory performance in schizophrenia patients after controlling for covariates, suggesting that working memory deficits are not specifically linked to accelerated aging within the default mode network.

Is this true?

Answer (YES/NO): YES